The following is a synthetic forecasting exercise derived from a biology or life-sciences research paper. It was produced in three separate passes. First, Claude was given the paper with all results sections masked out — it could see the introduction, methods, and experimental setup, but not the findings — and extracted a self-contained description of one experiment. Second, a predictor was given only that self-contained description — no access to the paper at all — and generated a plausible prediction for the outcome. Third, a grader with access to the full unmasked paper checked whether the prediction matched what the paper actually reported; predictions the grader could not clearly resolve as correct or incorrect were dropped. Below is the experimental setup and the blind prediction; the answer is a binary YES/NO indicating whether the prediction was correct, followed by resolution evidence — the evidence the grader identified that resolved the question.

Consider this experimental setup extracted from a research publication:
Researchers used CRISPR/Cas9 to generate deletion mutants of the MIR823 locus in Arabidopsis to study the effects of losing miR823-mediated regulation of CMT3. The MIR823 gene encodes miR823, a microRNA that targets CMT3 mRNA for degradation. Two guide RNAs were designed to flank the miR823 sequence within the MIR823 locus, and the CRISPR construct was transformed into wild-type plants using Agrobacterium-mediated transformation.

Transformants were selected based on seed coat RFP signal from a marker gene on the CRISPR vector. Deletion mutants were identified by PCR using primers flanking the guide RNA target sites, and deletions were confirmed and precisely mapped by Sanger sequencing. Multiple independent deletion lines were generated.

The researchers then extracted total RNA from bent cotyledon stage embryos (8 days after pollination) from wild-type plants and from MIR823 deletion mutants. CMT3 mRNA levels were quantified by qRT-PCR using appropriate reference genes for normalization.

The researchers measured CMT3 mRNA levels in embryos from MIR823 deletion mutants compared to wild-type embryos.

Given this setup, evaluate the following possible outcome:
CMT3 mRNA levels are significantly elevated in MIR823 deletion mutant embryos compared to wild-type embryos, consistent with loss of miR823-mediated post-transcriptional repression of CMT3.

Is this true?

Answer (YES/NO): YES